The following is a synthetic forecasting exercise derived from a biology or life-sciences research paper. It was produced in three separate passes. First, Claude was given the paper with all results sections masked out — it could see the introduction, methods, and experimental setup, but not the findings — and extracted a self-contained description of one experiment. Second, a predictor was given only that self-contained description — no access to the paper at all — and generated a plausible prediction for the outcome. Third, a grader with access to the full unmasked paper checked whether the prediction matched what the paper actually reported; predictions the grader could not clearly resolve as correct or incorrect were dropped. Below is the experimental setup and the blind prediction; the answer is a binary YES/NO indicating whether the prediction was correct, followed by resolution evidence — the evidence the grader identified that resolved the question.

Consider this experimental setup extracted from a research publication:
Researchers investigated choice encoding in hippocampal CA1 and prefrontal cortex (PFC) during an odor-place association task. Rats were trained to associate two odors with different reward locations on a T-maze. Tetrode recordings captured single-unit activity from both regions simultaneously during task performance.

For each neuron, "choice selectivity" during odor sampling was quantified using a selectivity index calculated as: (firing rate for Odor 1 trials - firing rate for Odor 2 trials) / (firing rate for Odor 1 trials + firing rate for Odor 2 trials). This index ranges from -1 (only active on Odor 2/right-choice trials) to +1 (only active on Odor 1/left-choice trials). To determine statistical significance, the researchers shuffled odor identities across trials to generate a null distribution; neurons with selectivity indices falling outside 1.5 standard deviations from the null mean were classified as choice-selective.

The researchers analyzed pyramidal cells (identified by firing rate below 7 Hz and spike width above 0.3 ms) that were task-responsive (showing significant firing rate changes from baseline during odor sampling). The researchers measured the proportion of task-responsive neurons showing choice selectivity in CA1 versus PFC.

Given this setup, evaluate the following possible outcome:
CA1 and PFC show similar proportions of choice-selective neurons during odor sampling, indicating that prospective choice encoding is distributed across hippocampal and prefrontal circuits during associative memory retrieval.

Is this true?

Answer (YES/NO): YES